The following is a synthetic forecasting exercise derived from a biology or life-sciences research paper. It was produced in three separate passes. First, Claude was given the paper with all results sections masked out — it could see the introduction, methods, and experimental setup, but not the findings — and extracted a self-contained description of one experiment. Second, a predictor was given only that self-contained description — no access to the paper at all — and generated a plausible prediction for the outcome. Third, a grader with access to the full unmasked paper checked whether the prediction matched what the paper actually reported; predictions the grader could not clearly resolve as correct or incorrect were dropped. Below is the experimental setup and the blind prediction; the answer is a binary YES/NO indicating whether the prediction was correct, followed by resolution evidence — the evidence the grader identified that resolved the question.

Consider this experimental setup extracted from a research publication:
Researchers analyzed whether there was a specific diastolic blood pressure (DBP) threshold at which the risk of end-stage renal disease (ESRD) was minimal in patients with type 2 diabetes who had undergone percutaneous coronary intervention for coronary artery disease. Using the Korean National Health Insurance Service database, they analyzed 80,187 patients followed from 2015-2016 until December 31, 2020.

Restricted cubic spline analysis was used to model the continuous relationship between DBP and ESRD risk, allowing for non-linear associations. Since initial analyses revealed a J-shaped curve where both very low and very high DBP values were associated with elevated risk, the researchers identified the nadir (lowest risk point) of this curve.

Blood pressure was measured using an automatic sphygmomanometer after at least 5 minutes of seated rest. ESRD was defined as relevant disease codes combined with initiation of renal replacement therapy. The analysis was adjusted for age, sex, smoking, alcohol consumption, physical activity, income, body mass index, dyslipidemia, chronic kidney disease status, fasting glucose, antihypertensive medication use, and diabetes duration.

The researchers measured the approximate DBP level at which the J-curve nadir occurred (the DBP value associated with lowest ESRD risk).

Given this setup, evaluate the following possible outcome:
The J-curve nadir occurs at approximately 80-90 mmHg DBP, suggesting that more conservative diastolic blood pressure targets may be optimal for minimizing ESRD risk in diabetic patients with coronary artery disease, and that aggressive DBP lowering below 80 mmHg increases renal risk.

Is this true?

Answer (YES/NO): NO